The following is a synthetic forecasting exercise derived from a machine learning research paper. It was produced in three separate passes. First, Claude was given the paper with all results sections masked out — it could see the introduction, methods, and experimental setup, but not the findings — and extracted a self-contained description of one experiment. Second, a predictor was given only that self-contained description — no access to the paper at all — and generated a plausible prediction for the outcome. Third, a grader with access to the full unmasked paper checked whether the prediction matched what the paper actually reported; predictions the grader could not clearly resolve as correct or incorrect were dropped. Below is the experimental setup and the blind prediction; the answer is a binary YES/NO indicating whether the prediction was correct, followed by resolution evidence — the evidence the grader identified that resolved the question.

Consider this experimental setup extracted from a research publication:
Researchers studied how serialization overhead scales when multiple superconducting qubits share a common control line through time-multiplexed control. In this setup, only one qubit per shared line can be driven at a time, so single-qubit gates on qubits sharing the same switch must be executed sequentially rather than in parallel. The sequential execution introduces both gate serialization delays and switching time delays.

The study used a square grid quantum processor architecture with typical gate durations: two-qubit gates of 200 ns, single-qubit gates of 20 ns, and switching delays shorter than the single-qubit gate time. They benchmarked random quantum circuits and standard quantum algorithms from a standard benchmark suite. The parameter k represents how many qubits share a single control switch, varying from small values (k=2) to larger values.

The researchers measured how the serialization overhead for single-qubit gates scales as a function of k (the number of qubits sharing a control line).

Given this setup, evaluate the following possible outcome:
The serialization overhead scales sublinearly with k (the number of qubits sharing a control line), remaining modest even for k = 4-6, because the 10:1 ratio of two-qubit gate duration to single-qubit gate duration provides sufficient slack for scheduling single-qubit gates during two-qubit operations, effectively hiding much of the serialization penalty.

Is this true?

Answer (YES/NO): YES